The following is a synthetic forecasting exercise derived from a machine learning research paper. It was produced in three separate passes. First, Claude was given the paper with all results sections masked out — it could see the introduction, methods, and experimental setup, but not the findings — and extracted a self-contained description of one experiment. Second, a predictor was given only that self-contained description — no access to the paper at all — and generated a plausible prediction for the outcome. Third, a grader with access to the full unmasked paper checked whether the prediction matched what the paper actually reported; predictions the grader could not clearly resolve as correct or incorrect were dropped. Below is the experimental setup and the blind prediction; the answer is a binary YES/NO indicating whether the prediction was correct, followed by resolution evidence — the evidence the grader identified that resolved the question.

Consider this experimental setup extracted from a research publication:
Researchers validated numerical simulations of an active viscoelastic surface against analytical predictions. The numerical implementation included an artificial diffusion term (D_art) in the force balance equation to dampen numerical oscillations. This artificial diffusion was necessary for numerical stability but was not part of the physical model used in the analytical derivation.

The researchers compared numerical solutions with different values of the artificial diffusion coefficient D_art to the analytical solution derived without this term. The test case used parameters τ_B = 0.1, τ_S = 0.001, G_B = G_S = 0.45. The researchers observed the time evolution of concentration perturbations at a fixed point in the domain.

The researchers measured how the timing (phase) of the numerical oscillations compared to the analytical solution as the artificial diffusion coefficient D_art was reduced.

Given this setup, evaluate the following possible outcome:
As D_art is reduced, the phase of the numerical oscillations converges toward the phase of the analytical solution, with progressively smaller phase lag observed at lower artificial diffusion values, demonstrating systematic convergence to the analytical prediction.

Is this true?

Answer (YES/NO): YES